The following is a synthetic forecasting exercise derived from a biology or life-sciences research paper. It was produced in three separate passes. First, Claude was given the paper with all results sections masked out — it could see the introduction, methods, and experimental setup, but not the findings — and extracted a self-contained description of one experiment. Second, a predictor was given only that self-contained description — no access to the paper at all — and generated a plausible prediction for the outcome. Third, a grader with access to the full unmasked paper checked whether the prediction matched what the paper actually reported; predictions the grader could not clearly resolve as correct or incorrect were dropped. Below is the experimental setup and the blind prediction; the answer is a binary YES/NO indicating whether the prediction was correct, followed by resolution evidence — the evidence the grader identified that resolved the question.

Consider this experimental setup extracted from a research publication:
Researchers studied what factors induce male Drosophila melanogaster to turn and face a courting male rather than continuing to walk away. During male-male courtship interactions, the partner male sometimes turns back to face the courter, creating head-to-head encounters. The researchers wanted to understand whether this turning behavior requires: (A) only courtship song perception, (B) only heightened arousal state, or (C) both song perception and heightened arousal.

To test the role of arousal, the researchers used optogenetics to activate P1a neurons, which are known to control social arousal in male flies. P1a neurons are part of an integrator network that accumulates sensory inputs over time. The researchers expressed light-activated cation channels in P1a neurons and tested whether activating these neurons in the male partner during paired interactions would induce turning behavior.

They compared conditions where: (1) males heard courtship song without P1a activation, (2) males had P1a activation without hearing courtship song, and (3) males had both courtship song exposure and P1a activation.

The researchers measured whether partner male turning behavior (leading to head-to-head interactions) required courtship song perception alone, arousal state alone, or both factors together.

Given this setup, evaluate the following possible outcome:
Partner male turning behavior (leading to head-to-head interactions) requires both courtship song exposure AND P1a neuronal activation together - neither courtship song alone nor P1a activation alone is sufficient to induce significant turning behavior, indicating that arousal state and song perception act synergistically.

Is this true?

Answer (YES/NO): NO